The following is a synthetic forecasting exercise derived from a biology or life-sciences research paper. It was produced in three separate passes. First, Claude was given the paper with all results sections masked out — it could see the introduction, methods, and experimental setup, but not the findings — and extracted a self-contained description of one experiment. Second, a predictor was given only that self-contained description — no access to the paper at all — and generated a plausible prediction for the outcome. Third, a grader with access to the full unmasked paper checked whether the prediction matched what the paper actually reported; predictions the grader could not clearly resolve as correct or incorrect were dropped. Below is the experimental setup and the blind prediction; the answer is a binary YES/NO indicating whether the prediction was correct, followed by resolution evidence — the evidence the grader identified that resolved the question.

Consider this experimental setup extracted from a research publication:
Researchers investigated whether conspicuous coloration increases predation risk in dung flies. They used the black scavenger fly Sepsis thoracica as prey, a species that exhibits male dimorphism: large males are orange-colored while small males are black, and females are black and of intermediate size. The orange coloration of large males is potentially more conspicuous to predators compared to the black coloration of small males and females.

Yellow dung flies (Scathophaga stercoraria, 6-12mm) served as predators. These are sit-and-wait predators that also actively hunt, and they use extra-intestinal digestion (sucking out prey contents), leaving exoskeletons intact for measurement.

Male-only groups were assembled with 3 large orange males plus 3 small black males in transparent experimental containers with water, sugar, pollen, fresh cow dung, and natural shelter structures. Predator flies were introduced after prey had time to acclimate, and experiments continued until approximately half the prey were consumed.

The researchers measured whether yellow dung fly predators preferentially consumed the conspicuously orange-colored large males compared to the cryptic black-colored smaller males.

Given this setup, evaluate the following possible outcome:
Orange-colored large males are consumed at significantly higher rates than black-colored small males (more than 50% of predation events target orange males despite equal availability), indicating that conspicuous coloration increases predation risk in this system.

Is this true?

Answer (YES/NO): NO